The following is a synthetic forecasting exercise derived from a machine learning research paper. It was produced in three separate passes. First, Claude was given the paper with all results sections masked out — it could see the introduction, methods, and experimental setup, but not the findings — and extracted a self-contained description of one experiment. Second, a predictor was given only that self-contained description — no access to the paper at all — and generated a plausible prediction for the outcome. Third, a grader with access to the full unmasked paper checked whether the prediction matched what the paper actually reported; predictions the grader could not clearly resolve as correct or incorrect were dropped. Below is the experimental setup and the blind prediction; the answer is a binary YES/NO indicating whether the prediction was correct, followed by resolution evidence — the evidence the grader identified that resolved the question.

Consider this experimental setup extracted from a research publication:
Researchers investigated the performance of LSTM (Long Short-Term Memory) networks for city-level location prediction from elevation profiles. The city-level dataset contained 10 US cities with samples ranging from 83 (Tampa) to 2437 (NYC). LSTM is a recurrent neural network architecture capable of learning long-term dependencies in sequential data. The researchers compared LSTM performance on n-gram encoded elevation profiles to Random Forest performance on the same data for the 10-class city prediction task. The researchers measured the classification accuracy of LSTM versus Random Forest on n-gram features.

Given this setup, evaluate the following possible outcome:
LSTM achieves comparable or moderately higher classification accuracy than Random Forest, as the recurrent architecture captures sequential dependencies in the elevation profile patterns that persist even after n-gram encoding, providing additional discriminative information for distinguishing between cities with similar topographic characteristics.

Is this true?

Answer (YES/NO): NO